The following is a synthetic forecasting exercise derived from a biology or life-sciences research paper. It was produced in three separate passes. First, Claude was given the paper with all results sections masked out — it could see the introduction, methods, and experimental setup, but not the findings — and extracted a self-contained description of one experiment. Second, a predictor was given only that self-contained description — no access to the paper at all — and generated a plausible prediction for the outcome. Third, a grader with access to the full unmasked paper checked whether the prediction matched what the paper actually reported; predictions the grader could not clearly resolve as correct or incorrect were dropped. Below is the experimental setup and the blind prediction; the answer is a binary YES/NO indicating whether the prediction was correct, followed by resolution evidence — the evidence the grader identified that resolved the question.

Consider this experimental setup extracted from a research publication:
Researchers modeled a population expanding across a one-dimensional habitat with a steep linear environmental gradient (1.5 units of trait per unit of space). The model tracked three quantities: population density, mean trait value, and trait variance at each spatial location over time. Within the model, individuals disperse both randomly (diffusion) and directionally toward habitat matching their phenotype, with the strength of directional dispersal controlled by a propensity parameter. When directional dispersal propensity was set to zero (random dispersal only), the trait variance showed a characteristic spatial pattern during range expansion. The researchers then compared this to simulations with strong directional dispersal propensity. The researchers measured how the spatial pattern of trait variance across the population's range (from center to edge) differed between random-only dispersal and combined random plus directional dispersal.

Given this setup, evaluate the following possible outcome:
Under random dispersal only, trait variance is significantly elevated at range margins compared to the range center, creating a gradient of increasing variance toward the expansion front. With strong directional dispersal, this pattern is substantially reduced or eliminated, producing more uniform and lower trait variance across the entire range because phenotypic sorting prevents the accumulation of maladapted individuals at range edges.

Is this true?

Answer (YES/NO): NO